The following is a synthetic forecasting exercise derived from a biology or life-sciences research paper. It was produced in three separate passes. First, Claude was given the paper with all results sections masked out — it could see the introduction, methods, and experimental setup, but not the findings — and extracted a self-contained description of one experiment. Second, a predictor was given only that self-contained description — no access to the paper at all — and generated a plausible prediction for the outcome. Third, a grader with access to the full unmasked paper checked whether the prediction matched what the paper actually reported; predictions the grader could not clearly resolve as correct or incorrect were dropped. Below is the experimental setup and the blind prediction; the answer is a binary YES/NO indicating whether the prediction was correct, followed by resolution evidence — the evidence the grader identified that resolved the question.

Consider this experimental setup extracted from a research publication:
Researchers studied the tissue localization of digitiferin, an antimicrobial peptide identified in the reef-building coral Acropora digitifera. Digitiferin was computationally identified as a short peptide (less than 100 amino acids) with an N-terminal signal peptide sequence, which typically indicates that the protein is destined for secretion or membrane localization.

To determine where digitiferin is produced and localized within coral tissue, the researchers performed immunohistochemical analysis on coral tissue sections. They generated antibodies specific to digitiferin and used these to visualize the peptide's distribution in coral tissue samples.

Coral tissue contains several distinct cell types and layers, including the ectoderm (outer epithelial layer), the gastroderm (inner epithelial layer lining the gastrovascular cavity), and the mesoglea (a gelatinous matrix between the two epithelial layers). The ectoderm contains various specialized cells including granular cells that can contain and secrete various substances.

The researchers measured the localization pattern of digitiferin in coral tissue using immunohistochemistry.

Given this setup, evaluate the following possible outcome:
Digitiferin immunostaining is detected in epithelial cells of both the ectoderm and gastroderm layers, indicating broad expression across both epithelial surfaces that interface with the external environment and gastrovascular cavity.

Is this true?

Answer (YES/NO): NO